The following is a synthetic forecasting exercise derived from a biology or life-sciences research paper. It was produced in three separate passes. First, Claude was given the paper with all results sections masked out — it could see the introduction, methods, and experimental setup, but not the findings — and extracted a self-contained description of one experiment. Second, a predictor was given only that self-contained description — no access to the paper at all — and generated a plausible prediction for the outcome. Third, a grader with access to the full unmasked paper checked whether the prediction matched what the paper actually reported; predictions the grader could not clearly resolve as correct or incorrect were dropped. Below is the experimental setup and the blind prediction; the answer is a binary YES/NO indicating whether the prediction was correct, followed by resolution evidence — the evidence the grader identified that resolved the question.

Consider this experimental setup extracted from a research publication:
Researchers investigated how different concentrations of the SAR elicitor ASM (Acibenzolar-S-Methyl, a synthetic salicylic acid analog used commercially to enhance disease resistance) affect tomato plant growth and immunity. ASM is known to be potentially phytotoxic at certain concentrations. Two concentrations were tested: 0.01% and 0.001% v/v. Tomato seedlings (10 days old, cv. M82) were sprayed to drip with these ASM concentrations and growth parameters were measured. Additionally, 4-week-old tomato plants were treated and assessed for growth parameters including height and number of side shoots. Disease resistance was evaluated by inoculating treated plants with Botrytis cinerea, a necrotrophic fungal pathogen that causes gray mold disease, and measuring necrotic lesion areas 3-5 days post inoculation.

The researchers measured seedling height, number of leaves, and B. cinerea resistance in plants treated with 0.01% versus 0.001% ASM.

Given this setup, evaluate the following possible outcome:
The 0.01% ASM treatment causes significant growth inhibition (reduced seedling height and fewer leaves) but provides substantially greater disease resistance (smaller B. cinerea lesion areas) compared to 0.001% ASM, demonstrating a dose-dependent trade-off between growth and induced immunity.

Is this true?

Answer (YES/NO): NO